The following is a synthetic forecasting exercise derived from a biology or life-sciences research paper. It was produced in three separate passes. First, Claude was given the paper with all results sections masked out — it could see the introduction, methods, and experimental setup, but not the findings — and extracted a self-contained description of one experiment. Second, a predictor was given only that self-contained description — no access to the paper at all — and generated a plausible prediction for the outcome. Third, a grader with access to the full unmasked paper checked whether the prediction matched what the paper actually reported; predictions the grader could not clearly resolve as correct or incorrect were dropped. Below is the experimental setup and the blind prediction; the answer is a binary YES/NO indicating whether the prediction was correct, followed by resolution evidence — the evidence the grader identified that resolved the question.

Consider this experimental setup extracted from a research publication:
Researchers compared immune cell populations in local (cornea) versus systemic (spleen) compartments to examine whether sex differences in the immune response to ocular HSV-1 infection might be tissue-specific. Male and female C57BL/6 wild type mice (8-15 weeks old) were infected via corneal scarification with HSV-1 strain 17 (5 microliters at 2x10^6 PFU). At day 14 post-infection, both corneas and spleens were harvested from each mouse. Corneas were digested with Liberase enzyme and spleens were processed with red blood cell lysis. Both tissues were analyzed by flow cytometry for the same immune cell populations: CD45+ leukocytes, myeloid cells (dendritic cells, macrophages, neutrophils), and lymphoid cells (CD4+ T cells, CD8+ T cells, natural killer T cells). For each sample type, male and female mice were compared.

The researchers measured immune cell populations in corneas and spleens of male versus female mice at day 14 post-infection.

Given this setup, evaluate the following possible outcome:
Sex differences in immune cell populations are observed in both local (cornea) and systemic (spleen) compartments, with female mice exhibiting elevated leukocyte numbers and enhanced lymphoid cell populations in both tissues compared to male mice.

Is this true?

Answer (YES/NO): NO